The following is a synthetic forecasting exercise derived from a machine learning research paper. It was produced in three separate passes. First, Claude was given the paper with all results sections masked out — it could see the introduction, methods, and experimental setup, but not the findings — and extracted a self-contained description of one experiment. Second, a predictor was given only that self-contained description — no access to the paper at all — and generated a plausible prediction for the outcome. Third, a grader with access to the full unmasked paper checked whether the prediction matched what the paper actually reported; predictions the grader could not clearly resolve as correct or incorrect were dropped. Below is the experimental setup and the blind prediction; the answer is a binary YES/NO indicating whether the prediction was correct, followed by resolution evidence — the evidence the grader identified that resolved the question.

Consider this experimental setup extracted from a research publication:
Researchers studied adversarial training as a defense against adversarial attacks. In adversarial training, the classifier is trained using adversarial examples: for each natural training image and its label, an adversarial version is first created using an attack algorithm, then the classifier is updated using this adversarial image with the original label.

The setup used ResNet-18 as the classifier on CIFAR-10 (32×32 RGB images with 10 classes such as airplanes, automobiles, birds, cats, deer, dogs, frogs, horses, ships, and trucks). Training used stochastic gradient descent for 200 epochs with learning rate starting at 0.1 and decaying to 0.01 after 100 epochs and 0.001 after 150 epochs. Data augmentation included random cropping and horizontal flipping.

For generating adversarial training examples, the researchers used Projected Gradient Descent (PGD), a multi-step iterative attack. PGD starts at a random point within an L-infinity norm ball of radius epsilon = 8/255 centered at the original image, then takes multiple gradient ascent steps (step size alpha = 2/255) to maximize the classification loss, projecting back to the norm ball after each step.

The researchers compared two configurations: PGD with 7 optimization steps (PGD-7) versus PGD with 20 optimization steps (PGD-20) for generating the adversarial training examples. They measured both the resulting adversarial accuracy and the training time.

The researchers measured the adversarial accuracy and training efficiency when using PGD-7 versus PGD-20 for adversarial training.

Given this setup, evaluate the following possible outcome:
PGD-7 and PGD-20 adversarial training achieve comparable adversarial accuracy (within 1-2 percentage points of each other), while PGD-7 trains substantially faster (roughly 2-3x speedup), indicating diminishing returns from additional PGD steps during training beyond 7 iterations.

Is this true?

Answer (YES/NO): YES